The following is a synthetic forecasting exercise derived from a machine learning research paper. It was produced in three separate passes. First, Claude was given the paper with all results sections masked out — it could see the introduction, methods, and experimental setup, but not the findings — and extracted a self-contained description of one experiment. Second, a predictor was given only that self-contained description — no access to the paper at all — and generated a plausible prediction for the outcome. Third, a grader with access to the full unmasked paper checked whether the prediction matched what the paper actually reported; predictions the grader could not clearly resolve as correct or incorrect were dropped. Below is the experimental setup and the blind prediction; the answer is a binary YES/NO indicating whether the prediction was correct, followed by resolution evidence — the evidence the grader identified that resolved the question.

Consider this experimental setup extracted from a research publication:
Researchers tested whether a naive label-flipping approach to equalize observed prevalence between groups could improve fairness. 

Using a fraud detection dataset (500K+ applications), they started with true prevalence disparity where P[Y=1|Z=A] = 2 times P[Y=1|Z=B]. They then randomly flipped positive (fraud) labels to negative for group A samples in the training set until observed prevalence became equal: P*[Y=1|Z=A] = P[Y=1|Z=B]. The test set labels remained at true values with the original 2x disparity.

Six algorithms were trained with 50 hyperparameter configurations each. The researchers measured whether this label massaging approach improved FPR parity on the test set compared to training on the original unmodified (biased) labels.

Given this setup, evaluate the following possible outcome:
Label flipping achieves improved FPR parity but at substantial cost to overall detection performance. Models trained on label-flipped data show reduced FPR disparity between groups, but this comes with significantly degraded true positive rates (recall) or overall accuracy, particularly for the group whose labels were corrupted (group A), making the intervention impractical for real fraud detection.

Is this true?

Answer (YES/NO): NO